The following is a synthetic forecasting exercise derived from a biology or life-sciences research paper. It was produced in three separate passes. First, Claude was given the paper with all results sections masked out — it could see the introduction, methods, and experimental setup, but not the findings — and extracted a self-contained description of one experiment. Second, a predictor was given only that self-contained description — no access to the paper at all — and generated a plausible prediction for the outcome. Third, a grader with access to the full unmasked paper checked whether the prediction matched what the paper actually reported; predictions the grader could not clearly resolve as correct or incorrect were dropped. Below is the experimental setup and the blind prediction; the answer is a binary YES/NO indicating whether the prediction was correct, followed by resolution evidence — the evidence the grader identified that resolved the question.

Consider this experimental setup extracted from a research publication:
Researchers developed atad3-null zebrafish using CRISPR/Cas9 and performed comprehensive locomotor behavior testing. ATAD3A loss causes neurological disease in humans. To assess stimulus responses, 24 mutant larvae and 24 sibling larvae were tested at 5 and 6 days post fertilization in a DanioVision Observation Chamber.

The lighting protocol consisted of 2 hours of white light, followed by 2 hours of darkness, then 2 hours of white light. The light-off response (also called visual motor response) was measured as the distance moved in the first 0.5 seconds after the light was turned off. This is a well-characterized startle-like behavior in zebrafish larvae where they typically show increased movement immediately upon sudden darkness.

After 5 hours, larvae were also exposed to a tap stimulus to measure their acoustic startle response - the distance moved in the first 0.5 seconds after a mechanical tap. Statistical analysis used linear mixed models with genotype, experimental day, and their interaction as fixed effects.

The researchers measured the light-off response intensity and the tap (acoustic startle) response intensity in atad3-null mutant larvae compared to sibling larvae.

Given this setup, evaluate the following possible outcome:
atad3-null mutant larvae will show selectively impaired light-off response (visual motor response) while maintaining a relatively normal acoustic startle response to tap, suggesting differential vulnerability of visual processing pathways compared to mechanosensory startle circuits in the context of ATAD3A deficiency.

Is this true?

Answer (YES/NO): NO